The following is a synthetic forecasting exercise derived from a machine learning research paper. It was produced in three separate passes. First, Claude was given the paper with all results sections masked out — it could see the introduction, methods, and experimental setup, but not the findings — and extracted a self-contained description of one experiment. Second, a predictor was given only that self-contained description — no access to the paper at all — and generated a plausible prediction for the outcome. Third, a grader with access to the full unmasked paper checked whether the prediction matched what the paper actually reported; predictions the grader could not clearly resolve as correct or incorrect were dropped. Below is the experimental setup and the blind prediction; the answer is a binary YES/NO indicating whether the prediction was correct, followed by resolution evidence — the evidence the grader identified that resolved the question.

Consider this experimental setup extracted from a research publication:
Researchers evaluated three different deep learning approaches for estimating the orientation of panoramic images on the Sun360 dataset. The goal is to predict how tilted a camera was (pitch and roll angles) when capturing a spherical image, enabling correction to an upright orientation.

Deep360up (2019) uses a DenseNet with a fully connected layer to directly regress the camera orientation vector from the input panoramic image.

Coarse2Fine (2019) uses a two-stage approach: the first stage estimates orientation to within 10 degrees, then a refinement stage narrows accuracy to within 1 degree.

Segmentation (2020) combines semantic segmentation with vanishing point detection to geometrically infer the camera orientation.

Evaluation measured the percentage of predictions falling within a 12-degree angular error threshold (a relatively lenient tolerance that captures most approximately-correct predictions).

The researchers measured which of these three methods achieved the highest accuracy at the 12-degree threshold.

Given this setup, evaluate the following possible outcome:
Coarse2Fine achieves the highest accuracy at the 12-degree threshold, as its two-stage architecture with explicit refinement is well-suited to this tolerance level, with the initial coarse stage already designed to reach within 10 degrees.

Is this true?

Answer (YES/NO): NO